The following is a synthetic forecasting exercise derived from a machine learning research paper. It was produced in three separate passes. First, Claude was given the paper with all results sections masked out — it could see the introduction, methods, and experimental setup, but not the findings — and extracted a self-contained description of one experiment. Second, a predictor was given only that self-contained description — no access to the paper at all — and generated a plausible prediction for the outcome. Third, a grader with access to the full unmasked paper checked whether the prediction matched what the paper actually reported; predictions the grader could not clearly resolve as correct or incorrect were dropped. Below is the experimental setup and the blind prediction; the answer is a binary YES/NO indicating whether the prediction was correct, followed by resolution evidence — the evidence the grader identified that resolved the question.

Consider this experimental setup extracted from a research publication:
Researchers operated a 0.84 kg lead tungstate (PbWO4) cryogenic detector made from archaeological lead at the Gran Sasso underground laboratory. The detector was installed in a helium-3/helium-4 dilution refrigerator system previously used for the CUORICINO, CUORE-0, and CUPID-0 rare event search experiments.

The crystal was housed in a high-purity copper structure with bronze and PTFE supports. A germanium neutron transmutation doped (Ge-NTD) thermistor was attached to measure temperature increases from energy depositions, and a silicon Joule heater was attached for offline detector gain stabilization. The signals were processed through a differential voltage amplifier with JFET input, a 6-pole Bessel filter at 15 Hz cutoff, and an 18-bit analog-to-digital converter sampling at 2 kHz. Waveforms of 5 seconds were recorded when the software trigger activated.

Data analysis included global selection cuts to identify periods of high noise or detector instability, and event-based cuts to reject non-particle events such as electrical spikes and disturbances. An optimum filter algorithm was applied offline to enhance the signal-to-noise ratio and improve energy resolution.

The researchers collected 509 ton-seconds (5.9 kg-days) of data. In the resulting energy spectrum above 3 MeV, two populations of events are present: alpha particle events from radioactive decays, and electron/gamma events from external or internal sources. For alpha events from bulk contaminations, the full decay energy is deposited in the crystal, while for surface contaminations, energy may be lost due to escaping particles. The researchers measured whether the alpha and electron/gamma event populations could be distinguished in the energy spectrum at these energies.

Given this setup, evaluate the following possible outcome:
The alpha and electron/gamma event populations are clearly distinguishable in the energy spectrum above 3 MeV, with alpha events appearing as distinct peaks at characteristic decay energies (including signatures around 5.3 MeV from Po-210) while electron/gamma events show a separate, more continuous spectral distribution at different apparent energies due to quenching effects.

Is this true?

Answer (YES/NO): YES